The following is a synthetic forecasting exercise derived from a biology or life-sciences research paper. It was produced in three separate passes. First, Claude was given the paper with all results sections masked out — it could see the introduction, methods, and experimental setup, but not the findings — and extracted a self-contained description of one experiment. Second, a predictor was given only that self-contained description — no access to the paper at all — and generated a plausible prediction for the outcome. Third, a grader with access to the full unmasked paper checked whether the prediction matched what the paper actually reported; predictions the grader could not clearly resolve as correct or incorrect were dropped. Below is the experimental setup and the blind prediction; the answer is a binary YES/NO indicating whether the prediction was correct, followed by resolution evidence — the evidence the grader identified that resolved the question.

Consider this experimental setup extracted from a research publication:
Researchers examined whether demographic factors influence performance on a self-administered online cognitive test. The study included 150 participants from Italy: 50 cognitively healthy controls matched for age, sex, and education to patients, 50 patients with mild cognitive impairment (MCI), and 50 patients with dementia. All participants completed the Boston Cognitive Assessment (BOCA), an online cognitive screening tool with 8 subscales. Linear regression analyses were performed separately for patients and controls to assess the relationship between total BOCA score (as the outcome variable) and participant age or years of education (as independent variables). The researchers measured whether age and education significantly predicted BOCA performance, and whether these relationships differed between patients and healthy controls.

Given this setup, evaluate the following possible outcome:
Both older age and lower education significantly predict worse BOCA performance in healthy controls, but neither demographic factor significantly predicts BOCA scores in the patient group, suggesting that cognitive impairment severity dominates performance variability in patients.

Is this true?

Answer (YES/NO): YES